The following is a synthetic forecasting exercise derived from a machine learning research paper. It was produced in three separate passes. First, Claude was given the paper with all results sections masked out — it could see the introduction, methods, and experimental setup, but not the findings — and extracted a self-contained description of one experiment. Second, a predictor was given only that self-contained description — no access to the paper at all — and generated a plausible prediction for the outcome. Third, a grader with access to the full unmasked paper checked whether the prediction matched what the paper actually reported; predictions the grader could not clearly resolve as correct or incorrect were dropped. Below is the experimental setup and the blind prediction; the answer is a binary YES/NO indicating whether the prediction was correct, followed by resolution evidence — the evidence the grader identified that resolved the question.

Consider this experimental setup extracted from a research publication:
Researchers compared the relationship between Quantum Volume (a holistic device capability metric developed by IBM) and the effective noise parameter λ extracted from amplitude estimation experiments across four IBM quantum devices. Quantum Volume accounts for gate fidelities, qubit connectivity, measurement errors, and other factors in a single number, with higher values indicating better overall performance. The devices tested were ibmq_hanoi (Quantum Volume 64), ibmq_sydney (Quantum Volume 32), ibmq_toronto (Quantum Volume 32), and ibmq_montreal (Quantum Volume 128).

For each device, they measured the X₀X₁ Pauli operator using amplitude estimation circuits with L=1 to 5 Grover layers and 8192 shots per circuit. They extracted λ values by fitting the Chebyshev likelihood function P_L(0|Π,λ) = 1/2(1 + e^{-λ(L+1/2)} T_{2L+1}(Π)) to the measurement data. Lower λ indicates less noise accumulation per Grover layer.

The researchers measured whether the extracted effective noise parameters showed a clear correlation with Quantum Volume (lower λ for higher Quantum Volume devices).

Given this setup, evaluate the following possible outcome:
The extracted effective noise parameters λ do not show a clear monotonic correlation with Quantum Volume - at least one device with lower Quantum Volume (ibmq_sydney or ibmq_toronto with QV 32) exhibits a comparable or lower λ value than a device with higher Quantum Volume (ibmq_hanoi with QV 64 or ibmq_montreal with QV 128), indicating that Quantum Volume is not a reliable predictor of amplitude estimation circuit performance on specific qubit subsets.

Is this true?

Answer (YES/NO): YES